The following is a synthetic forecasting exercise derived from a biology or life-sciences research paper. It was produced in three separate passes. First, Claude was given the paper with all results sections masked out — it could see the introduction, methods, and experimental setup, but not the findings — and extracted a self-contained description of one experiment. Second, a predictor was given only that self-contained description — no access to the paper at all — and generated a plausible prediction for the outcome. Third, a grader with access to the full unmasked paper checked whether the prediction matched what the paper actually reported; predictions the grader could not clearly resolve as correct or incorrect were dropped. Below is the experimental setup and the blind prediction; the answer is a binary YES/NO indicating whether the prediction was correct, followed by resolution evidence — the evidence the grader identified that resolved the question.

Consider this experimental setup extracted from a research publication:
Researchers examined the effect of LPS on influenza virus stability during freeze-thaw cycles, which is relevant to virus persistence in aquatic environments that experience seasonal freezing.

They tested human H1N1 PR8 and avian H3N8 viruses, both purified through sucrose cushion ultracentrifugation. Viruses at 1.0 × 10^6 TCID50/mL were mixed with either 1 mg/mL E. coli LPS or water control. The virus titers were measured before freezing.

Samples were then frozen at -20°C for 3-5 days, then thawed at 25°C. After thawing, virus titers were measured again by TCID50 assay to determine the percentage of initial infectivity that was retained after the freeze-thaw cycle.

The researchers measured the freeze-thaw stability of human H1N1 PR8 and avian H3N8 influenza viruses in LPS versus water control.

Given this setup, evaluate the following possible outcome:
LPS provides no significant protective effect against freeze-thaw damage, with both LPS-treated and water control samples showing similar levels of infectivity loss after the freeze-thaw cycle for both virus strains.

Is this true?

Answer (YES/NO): NO